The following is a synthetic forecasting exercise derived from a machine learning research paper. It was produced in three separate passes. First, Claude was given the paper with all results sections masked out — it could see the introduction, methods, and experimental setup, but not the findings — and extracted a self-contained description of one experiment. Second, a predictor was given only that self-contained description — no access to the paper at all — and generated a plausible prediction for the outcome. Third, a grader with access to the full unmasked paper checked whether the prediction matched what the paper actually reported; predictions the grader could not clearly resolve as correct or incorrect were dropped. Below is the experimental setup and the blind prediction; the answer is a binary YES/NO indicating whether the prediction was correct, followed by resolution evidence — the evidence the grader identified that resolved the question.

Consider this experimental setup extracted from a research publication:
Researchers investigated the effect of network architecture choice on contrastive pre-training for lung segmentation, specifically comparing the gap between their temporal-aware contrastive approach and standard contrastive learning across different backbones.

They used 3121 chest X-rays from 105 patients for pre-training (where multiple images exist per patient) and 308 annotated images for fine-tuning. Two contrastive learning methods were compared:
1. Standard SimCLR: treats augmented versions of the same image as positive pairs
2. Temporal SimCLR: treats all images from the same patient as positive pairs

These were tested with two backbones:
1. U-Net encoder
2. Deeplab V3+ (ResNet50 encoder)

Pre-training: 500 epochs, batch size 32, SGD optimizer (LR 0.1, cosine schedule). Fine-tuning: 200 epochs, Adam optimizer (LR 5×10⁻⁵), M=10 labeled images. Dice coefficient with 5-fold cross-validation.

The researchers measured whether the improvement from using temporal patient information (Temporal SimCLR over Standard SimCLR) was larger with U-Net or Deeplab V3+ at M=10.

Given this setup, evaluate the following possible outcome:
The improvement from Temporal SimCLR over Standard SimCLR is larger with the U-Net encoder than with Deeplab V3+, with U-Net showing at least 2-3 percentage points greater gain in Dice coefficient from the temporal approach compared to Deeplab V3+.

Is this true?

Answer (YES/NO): NO